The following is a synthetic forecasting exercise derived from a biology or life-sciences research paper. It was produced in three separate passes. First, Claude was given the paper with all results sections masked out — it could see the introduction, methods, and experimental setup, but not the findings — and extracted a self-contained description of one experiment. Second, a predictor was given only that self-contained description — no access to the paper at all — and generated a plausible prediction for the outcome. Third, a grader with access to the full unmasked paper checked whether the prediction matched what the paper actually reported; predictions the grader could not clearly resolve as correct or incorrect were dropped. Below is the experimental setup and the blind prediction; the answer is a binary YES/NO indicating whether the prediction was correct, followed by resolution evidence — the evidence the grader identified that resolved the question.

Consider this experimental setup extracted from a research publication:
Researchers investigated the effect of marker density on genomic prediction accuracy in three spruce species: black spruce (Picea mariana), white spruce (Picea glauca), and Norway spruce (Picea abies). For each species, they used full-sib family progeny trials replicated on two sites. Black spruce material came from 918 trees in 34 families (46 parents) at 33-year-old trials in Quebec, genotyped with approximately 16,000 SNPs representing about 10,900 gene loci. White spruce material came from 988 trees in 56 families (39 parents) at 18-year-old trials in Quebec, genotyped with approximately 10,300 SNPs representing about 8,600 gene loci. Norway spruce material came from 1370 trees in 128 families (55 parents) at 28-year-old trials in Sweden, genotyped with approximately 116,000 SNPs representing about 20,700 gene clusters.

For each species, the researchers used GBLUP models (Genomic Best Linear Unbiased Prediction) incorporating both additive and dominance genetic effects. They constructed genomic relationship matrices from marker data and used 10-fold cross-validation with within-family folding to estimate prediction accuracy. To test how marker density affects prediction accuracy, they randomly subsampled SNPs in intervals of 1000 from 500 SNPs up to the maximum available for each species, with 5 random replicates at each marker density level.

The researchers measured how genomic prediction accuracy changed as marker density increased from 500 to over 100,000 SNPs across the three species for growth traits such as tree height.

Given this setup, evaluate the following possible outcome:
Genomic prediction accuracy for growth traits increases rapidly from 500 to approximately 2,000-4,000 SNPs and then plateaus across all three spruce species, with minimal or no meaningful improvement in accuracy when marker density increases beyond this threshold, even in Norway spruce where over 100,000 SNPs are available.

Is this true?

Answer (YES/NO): NO